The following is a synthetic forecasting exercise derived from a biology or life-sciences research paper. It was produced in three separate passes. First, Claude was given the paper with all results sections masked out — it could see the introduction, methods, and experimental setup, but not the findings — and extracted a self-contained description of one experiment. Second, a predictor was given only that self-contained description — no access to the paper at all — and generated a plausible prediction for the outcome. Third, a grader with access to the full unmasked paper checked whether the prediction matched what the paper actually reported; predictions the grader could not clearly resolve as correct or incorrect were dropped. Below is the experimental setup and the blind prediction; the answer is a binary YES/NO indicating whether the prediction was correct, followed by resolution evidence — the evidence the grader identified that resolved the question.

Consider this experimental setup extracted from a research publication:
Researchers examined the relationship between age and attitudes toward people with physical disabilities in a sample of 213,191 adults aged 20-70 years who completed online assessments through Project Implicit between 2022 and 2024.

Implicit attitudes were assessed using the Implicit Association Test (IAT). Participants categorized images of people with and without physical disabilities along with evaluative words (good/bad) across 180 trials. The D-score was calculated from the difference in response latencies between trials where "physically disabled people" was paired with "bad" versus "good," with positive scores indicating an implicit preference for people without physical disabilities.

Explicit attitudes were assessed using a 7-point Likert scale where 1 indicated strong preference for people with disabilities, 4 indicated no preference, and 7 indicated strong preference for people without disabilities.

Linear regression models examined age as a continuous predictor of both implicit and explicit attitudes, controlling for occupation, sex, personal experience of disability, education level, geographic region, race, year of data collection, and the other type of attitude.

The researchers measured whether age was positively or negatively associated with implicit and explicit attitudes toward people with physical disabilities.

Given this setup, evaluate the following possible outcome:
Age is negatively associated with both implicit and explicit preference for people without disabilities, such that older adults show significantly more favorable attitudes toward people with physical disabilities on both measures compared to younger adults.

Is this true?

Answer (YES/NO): NO